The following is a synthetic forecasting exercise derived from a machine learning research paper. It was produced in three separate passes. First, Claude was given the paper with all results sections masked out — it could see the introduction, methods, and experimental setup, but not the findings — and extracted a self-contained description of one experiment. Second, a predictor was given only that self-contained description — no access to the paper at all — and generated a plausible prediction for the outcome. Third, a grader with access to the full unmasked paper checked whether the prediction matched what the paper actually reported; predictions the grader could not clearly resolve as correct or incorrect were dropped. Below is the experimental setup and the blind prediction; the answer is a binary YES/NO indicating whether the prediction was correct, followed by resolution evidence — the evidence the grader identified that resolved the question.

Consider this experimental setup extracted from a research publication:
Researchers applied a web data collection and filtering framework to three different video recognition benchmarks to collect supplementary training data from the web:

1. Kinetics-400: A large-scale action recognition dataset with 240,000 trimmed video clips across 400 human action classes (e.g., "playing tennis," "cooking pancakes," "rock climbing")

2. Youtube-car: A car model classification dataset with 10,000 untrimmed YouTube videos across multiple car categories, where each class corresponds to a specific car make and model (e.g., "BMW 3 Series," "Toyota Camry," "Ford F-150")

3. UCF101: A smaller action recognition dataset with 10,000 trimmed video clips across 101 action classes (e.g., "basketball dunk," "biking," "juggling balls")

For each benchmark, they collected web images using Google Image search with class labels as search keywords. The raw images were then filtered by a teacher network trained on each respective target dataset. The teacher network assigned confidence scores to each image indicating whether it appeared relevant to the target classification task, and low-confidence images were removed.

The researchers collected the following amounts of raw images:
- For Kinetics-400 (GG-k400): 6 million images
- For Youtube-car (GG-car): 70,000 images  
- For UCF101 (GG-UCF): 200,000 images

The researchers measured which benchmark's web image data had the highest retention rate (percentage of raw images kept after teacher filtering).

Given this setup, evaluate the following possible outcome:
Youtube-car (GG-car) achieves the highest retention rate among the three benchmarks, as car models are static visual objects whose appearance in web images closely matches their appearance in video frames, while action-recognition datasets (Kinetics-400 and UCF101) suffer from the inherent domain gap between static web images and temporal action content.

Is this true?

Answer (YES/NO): YES